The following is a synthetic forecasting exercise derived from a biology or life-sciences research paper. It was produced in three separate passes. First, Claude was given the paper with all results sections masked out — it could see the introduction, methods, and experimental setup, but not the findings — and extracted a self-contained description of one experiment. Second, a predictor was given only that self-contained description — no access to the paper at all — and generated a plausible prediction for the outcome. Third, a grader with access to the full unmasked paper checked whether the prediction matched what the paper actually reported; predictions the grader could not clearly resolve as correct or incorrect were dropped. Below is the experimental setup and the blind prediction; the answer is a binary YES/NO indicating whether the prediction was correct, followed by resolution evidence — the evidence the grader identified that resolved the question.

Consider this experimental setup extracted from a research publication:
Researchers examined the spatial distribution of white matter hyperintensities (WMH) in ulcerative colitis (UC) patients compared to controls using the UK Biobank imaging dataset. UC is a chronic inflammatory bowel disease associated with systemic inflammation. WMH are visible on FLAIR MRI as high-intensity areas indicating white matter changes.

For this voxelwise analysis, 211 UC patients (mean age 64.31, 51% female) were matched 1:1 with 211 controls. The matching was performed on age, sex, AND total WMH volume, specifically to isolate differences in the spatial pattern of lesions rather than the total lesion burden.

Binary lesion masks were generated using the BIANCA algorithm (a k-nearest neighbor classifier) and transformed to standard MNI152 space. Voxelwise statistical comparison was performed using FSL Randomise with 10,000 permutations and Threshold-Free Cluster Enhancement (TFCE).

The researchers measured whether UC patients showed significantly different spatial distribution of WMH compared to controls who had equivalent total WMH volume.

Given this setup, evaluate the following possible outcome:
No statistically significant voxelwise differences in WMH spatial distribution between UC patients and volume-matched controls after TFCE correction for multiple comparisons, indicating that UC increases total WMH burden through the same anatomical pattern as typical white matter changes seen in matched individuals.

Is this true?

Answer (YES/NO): YES